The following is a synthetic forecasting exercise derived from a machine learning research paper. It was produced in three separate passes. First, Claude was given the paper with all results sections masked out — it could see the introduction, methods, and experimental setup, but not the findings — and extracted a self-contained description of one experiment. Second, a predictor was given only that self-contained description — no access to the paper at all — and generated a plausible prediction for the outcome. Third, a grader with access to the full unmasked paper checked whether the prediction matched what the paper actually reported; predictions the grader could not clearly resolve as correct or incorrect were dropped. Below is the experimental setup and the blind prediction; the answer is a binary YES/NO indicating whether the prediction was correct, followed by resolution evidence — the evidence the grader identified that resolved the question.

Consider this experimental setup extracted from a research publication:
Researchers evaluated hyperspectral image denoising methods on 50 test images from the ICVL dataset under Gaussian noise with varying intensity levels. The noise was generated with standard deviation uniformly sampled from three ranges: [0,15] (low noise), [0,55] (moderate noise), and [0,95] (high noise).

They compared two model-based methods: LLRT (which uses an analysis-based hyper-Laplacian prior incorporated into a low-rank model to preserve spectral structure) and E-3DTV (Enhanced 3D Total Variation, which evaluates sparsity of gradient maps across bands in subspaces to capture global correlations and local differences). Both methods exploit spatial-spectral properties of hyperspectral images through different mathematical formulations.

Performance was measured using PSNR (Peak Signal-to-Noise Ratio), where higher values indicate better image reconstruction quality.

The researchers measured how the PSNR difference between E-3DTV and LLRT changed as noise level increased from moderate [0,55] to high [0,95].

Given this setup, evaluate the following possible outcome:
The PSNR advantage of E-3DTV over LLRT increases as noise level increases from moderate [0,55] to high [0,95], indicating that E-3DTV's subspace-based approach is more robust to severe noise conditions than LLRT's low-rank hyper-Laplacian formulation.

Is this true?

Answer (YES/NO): YES